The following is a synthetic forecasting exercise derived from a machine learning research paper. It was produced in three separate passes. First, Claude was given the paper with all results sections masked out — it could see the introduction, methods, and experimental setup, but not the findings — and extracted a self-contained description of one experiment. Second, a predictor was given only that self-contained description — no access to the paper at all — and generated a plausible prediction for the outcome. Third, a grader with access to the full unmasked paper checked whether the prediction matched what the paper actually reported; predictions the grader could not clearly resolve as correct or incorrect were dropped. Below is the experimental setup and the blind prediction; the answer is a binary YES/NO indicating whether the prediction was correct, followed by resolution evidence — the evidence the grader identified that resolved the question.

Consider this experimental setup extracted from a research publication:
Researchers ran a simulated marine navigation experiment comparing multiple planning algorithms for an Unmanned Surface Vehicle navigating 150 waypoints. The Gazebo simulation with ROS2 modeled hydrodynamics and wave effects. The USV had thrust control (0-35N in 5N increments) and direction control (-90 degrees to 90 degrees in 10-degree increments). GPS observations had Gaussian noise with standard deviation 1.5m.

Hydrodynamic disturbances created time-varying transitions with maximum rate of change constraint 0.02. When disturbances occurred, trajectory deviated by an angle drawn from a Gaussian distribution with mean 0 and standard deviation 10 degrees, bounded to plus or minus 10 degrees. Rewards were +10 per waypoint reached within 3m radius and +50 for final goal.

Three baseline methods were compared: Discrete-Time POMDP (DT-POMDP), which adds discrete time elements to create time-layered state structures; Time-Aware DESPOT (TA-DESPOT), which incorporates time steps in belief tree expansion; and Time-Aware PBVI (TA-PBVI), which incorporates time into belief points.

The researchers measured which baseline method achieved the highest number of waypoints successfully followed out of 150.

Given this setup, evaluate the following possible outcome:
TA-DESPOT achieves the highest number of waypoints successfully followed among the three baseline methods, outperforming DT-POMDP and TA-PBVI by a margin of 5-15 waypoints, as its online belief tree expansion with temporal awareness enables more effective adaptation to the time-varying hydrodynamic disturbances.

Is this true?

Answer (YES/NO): NO